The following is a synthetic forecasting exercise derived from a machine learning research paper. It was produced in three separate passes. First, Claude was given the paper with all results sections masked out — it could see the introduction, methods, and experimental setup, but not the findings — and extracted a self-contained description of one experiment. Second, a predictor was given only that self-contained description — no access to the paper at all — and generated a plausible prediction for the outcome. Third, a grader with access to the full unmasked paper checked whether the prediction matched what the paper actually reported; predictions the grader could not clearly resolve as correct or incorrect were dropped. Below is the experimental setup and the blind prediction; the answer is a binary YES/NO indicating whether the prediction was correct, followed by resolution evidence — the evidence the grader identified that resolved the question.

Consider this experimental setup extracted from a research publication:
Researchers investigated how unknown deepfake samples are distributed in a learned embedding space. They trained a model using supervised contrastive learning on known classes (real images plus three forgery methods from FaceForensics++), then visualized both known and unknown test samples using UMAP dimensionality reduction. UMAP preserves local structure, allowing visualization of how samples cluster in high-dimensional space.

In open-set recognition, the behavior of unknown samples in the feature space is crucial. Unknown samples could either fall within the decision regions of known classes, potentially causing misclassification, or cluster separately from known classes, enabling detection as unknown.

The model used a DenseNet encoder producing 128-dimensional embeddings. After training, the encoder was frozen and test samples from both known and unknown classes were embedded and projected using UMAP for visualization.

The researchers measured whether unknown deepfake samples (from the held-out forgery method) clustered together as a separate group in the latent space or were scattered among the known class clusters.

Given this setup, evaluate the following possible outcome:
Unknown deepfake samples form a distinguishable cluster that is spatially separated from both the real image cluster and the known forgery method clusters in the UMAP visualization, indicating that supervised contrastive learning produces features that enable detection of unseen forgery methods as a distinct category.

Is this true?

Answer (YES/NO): YES